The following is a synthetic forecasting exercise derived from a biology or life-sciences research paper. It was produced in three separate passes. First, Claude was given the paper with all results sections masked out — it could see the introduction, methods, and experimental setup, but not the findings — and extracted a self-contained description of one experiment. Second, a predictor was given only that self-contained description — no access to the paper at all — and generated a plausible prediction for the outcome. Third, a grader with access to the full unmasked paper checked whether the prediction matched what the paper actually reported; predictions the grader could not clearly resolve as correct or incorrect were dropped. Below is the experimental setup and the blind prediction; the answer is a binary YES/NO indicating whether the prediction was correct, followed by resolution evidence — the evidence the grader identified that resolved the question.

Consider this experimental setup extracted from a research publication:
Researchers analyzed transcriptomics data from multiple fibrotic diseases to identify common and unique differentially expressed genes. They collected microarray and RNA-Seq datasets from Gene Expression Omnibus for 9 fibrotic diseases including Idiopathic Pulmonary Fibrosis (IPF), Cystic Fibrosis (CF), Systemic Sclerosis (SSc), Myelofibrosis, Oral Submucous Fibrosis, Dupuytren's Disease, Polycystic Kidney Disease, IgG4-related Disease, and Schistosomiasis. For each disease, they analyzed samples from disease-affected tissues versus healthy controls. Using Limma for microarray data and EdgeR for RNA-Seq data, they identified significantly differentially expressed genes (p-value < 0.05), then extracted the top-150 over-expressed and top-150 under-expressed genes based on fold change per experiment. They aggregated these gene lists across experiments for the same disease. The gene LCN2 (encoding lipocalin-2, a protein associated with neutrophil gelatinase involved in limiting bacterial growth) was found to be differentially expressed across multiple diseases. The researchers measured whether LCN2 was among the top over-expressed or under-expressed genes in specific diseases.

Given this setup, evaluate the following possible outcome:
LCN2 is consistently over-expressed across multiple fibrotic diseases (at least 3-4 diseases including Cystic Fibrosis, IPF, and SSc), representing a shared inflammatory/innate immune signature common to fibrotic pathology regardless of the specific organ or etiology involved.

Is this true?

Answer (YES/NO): YES